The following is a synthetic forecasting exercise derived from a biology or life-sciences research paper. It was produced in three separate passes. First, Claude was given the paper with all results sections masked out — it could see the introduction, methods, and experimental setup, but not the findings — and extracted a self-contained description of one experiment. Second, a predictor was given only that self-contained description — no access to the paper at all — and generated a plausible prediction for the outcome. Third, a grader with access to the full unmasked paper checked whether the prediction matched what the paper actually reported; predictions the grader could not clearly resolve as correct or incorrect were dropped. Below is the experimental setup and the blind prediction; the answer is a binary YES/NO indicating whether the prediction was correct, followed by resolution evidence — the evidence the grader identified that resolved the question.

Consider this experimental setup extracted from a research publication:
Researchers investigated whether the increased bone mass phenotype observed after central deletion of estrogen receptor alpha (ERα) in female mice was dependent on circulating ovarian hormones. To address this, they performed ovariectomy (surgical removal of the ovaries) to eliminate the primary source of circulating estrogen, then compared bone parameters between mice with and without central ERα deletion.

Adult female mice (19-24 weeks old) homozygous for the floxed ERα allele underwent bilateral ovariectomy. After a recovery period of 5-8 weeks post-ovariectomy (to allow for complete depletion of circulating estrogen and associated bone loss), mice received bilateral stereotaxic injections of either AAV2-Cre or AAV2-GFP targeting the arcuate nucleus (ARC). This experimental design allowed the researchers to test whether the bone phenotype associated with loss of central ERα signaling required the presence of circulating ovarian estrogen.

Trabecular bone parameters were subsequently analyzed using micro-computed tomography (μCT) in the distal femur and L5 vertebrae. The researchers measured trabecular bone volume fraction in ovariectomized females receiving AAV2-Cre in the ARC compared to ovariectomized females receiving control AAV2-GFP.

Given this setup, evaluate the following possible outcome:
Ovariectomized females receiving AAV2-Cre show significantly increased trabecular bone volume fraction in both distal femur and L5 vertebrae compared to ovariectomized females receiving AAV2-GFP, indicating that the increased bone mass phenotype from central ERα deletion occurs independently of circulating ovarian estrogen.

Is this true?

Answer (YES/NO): NO